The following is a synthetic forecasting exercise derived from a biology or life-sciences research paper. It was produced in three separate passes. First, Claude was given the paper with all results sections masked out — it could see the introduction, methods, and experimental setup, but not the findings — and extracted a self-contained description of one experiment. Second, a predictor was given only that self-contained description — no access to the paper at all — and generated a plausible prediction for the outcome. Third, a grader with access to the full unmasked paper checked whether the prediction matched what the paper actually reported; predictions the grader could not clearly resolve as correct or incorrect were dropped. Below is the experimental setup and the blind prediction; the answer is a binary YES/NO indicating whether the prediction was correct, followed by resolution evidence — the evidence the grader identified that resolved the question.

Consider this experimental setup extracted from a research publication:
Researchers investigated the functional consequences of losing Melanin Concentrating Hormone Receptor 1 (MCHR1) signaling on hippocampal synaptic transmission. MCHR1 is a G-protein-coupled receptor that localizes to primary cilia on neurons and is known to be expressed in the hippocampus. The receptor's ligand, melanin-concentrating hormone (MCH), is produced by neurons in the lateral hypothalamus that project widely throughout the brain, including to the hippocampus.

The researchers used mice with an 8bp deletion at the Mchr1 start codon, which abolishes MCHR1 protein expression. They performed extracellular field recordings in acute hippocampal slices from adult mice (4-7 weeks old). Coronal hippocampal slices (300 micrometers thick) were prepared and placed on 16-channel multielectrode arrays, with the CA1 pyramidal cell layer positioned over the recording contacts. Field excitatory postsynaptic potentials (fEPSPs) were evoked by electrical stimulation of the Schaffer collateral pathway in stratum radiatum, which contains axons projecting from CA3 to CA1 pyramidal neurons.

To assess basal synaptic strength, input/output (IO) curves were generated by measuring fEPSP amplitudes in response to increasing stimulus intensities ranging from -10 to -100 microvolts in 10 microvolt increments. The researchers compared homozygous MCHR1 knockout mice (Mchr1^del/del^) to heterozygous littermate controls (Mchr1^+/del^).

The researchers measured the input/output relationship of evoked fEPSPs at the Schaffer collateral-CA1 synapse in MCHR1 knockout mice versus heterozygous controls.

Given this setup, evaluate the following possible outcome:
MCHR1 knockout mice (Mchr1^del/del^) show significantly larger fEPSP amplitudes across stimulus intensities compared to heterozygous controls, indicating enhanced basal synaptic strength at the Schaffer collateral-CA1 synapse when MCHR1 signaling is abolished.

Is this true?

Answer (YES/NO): NO